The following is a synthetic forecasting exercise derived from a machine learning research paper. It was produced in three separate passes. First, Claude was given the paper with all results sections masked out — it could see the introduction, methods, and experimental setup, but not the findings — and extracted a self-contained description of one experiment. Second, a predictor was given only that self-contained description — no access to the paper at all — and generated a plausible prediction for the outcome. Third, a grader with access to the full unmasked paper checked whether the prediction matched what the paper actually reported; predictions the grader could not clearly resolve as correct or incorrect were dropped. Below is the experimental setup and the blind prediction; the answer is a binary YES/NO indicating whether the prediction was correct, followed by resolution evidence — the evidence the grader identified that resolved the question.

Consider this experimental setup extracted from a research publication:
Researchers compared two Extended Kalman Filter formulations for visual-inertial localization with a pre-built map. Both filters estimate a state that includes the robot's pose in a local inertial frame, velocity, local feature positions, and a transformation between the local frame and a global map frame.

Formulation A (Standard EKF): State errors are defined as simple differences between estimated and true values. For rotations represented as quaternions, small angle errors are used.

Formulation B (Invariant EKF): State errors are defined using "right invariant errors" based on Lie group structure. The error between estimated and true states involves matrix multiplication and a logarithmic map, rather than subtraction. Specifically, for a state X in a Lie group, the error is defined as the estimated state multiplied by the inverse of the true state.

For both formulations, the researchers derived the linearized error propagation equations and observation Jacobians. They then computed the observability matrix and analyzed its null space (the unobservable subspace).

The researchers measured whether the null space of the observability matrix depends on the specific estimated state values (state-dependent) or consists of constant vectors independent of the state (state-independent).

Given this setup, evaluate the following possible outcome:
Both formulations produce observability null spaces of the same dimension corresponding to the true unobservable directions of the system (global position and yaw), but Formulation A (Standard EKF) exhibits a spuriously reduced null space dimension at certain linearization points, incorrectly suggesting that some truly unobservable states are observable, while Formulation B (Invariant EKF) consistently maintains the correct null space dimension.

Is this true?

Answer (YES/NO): YES